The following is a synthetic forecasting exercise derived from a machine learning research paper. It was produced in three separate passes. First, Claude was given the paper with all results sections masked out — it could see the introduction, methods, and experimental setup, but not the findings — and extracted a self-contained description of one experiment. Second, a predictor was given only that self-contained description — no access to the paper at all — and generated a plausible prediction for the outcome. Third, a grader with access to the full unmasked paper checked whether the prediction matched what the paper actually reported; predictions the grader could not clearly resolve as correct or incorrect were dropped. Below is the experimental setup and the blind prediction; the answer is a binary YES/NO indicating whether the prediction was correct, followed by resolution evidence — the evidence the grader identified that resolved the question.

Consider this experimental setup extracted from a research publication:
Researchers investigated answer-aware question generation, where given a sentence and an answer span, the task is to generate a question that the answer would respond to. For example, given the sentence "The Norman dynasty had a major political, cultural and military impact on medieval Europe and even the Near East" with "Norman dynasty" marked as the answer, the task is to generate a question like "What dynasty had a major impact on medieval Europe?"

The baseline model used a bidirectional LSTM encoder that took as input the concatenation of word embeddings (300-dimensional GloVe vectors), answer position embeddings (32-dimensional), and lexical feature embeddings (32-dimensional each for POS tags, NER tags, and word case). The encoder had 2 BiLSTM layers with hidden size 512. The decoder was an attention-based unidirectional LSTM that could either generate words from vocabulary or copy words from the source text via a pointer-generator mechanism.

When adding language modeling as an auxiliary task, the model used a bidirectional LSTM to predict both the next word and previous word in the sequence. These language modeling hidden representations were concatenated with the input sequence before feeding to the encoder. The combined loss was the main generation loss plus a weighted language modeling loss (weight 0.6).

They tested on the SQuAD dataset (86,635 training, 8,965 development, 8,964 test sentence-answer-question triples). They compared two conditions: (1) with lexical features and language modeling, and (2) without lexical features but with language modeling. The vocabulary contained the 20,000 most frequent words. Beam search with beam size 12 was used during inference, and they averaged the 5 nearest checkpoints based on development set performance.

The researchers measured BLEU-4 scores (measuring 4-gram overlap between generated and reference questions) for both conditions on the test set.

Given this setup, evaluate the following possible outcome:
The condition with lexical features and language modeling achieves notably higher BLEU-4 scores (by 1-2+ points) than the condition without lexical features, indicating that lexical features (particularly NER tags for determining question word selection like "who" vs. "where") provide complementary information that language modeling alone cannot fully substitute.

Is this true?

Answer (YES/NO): NO